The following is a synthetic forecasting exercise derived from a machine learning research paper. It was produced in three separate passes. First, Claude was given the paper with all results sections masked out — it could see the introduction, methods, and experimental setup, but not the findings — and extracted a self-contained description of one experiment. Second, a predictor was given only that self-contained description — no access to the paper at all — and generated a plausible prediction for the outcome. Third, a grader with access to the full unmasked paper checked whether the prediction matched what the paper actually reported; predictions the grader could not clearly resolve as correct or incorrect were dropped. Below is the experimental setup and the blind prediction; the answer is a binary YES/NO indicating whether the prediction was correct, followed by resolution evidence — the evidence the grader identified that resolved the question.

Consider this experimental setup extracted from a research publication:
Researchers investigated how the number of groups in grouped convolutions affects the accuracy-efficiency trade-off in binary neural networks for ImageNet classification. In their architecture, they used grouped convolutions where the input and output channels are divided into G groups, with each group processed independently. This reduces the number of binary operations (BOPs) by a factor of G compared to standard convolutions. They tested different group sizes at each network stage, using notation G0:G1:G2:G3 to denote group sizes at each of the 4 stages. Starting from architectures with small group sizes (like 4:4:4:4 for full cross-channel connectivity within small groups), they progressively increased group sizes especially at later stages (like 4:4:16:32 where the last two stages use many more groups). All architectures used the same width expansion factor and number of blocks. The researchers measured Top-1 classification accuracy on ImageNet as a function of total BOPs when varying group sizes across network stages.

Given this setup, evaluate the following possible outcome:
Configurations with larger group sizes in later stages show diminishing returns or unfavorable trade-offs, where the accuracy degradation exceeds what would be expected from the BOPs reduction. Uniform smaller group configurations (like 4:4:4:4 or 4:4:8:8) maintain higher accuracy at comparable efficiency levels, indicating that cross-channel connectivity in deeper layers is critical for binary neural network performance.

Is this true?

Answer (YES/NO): NO